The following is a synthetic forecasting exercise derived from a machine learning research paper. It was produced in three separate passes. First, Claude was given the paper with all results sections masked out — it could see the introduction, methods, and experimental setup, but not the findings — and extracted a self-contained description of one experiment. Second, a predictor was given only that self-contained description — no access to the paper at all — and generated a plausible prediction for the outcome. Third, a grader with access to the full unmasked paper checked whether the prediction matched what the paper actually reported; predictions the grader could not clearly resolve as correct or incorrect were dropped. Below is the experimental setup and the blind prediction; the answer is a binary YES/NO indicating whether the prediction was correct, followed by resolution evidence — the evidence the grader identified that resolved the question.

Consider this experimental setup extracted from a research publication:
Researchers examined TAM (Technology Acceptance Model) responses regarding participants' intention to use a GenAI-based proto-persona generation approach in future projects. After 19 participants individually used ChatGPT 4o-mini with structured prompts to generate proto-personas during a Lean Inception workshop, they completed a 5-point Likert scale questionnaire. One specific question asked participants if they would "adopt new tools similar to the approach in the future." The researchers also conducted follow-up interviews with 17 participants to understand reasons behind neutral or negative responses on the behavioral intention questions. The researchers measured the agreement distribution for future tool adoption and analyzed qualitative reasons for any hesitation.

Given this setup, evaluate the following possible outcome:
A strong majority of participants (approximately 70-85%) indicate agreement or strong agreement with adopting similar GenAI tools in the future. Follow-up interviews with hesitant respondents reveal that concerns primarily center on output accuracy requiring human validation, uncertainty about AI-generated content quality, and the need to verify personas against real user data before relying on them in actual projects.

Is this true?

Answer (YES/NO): NO